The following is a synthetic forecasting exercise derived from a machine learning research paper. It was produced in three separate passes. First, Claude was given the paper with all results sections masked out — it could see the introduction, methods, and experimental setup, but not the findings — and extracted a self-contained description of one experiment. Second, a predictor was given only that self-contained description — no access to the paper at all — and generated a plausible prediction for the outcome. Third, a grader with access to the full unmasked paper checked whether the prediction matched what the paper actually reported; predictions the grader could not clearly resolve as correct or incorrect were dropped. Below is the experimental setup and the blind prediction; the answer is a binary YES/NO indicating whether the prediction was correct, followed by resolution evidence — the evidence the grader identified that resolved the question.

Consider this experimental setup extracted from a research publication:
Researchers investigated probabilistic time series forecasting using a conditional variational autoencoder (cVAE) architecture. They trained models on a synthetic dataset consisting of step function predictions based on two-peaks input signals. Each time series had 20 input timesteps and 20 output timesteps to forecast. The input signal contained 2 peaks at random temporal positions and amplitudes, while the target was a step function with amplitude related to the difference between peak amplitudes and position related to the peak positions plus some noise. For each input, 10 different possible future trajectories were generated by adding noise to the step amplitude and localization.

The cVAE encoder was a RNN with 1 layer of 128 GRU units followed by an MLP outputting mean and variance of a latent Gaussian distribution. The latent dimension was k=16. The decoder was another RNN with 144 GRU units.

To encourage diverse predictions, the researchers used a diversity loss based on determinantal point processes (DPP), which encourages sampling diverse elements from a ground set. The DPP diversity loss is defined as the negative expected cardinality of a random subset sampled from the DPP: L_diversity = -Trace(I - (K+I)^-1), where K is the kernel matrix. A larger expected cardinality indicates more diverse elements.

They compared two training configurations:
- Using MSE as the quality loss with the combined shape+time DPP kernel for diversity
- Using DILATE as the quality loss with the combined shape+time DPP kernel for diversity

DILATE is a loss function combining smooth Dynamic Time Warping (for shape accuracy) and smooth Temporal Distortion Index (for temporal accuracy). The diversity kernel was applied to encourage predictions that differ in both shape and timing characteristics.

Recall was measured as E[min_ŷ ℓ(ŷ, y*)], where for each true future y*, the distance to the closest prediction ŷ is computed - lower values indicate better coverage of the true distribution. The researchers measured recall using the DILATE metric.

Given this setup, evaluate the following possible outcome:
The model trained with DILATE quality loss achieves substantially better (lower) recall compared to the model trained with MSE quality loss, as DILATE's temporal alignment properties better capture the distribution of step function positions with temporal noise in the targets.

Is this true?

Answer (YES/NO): YES